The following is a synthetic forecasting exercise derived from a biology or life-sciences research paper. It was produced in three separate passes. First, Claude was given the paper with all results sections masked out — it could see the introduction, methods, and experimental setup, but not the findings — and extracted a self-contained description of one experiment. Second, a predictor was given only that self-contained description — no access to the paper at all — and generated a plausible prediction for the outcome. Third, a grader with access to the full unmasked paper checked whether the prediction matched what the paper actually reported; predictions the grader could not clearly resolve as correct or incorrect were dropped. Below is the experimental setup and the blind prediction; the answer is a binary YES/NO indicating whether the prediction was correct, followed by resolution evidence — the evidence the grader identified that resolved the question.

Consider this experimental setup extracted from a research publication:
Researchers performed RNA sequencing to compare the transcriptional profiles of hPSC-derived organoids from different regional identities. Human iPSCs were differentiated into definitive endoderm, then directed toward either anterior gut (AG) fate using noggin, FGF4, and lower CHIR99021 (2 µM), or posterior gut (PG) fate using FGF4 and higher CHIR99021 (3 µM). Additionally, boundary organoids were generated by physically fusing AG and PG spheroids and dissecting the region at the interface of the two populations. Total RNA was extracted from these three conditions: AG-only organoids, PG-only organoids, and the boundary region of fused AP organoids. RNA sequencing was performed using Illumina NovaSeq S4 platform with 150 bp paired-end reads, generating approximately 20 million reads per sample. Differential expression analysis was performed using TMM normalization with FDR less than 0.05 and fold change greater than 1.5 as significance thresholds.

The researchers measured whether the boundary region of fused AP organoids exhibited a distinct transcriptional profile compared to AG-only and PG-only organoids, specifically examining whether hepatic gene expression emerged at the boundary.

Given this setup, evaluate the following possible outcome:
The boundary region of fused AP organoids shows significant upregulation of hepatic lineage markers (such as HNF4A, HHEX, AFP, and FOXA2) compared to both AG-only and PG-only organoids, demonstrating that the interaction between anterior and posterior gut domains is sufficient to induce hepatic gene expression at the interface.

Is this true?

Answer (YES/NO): NO